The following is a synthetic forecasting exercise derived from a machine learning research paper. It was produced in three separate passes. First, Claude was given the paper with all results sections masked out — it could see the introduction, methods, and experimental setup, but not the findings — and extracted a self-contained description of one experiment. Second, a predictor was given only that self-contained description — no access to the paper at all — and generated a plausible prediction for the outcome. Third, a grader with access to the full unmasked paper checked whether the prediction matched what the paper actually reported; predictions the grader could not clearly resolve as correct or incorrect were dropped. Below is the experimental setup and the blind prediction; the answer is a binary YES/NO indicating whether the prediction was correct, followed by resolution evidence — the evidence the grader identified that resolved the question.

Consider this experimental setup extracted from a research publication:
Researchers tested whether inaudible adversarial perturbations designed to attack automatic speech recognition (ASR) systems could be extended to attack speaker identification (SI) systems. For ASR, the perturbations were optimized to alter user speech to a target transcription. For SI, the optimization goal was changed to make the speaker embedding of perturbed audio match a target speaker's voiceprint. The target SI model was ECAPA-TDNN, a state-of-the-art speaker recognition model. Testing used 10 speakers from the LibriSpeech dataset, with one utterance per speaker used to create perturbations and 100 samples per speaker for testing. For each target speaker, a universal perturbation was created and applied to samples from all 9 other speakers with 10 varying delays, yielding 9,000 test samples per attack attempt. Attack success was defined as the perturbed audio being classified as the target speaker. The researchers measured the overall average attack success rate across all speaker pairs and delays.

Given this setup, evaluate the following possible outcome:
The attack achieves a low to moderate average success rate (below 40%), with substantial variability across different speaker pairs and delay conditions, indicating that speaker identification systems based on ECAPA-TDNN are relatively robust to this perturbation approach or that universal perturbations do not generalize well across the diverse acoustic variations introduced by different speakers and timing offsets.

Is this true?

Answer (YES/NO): NO